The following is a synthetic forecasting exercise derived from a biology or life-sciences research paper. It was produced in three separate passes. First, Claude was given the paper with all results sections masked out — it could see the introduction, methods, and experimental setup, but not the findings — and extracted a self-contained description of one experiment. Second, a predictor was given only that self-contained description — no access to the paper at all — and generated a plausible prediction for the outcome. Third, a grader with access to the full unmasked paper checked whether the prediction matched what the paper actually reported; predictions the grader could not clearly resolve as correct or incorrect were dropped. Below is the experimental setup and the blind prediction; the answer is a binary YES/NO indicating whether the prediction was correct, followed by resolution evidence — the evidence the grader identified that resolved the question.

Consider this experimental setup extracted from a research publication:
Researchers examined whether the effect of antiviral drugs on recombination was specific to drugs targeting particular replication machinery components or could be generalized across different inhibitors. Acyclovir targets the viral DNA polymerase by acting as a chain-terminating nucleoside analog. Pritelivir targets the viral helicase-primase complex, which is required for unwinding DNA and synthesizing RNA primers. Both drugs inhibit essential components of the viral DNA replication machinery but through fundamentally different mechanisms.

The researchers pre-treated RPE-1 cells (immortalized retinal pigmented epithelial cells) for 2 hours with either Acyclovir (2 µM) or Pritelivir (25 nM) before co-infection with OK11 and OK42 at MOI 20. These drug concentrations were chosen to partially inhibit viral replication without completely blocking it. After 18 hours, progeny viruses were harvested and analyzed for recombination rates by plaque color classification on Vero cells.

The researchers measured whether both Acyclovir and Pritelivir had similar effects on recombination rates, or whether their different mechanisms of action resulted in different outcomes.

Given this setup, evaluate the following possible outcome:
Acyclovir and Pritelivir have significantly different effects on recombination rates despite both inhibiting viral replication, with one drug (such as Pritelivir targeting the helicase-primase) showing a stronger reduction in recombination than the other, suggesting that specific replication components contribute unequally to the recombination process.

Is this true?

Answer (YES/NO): NO